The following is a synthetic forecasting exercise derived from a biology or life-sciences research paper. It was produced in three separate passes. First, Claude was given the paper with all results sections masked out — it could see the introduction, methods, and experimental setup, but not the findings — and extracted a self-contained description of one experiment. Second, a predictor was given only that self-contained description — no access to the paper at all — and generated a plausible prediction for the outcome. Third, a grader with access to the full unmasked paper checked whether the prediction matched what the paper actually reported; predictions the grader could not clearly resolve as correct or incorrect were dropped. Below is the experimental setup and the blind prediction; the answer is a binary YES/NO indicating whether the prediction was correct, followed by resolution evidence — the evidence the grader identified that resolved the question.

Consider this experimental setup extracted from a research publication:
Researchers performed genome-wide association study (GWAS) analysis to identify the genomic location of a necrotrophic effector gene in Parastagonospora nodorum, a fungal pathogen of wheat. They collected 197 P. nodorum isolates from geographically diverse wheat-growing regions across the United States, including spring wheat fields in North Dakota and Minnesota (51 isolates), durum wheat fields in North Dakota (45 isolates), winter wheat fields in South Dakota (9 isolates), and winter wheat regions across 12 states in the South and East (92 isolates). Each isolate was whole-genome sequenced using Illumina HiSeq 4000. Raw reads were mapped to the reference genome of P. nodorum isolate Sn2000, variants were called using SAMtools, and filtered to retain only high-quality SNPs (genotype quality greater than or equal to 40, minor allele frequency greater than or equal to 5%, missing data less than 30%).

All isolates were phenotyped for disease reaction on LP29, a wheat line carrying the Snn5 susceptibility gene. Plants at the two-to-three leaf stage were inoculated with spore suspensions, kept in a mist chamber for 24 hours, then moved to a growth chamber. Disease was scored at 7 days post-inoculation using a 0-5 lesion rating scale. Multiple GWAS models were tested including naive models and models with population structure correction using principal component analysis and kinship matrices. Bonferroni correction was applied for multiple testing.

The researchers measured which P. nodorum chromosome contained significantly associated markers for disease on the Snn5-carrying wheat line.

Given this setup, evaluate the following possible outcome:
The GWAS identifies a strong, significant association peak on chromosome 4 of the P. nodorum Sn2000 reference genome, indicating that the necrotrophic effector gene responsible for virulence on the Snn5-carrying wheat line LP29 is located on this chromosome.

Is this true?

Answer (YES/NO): NO